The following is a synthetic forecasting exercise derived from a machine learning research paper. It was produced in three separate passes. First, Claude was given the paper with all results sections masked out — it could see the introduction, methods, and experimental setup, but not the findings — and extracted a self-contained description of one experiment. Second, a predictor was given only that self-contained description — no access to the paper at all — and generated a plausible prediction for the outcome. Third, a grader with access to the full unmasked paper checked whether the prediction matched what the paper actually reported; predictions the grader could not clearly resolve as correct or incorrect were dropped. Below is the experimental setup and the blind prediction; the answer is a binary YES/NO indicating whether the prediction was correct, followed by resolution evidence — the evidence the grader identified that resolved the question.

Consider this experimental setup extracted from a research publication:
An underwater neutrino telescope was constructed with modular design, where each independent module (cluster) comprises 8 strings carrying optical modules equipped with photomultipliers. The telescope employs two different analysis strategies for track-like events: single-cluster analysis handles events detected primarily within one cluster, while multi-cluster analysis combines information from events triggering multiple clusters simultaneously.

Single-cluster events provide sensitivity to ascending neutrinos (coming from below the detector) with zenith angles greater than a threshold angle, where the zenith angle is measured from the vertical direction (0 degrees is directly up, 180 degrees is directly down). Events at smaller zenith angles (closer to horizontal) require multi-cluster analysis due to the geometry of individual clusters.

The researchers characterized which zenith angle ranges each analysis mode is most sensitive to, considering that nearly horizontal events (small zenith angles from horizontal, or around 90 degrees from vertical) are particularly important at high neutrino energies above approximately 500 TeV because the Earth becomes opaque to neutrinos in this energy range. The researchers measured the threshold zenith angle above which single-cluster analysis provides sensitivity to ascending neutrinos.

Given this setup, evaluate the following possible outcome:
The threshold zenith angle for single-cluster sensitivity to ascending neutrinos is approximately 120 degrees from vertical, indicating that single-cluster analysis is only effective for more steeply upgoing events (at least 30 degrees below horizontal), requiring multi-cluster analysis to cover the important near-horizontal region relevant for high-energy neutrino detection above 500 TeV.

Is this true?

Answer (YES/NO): YES